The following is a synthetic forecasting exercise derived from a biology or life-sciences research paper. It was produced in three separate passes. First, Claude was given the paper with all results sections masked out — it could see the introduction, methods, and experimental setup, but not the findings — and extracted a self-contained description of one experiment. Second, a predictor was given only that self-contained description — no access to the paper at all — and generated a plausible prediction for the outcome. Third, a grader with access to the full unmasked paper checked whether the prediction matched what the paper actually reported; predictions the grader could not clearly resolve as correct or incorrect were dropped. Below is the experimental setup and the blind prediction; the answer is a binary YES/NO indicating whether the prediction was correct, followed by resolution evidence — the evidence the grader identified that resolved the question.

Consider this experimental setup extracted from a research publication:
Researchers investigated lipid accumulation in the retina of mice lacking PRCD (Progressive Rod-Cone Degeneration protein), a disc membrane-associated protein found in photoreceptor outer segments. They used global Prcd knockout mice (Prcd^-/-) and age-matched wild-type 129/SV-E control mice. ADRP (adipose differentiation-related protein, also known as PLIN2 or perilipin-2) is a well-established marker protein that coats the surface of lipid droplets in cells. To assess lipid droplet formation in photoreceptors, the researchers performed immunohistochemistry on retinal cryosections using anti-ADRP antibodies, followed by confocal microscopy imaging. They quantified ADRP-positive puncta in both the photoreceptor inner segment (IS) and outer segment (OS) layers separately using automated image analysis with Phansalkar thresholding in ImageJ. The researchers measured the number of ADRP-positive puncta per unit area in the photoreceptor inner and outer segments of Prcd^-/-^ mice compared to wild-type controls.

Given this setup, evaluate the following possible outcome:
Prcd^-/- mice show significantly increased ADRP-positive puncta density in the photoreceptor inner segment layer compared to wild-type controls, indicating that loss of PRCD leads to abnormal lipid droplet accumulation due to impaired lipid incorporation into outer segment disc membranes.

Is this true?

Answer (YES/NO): YES